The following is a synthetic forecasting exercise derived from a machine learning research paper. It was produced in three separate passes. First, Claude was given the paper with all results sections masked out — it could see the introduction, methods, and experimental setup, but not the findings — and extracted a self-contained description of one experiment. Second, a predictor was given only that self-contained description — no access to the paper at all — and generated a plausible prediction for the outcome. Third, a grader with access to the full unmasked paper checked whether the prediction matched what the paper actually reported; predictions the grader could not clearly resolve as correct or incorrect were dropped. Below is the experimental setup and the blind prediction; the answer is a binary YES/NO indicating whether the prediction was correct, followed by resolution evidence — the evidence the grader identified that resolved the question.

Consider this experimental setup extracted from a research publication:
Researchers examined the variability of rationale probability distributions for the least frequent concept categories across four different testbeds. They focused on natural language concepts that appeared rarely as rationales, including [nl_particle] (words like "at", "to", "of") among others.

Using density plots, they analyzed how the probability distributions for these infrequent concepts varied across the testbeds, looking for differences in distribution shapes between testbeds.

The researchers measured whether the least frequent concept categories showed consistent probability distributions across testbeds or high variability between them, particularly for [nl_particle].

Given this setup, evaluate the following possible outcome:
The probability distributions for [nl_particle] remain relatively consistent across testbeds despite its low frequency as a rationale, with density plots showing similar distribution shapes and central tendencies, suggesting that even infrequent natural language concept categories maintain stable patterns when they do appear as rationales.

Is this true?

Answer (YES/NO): NO